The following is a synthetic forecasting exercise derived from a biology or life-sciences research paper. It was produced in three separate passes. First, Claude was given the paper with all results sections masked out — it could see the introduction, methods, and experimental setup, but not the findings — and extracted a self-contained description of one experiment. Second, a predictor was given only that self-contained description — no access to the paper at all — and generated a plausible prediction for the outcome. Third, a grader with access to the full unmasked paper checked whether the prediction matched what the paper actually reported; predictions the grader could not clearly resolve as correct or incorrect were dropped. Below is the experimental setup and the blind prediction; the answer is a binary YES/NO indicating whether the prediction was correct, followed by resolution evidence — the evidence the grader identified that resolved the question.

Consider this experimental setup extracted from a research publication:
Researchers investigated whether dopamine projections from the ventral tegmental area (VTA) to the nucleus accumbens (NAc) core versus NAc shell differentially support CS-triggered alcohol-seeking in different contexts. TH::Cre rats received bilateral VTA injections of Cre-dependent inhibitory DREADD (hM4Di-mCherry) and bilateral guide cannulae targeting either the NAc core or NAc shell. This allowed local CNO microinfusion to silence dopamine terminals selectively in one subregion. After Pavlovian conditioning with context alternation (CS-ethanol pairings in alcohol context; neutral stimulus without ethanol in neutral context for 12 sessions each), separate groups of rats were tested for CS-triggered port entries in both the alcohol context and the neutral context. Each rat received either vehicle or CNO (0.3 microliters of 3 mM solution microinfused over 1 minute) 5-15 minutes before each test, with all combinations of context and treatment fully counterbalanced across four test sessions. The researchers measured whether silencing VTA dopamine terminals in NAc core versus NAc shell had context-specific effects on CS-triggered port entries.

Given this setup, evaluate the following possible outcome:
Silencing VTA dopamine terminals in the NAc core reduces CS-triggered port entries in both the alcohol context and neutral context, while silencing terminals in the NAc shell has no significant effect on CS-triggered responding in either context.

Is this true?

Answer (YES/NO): NO